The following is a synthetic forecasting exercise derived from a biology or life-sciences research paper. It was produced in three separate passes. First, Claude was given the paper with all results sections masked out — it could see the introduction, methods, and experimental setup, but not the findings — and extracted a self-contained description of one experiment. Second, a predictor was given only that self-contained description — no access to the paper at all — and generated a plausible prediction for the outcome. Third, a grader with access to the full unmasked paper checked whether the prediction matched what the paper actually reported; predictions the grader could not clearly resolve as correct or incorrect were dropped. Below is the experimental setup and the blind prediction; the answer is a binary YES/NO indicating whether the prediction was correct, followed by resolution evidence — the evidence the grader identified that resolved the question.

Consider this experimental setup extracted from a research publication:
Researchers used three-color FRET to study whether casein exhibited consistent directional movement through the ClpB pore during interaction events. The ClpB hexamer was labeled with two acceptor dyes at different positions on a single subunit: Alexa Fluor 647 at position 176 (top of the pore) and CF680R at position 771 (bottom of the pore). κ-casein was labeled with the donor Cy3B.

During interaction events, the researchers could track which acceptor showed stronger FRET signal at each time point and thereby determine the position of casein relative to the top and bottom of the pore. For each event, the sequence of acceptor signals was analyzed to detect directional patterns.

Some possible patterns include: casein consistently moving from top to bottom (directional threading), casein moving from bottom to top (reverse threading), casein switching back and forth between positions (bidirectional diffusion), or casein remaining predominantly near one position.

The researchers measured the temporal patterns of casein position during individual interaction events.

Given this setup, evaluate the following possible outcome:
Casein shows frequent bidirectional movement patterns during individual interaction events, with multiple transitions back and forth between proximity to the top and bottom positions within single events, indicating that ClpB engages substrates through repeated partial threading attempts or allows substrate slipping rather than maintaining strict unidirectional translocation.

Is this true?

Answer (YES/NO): YES